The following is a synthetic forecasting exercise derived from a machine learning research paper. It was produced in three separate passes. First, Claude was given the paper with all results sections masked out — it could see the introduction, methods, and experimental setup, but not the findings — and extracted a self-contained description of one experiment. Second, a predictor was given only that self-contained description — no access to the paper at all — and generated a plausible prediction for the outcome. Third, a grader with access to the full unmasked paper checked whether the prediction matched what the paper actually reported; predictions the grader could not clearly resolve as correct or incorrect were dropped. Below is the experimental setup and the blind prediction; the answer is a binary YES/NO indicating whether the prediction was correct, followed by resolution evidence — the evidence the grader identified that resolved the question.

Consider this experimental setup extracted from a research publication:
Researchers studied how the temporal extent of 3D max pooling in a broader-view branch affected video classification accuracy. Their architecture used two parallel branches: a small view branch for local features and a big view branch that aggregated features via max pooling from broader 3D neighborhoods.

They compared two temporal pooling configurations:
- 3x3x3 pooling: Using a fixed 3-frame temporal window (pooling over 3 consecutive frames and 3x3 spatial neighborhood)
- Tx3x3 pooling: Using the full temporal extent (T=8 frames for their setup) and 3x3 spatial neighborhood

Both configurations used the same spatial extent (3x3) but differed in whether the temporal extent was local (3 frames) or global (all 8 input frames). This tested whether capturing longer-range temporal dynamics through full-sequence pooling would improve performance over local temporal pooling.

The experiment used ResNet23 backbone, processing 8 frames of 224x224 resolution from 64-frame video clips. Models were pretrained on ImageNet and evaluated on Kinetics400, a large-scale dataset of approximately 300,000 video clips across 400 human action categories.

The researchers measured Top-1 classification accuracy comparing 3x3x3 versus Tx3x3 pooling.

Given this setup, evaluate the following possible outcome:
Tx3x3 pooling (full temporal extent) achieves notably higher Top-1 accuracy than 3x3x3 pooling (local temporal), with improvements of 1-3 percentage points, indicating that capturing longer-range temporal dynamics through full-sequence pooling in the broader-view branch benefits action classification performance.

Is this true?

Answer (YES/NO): NO